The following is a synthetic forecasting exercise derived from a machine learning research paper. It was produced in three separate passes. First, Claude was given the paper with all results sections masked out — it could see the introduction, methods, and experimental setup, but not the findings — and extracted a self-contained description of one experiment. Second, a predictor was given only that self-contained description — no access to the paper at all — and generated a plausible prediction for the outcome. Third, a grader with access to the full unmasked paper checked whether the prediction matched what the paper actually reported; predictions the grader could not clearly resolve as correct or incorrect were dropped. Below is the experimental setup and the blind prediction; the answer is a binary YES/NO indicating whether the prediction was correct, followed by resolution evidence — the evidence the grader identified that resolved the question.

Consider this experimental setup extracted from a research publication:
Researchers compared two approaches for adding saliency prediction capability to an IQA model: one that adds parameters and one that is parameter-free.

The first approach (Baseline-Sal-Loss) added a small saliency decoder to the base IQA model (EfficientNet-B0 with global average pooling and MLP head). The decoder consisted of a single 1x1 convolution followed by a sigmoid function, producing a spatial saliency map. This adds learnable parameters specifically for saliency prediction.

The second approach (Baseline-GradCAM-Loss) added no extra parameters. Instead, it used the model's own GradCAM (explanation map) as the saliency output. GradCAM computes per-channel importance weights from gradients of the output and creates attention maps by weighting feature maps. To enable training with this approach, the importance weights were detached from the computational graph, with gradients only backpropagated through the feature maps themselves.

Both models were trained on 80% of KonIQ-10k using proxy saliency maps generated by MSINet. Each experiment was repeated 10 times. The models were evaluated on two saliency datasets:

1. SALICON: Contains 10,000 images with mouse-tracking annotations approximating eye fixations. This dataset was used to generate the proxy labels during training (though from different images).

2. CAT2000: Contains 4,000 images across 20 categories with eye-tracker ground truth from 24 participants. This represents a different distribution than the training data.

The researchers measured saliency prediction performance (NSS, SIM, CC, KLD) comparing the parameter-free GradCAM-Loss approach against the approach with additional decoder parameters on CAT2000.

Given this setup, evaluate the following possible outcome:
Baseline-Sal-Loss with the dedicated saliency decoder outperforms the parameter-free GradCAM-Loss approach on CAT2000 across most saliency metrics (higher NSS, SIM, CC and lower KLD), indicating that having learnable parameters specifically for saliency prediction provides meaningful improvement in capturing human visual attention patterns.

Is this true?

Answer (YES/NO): NO